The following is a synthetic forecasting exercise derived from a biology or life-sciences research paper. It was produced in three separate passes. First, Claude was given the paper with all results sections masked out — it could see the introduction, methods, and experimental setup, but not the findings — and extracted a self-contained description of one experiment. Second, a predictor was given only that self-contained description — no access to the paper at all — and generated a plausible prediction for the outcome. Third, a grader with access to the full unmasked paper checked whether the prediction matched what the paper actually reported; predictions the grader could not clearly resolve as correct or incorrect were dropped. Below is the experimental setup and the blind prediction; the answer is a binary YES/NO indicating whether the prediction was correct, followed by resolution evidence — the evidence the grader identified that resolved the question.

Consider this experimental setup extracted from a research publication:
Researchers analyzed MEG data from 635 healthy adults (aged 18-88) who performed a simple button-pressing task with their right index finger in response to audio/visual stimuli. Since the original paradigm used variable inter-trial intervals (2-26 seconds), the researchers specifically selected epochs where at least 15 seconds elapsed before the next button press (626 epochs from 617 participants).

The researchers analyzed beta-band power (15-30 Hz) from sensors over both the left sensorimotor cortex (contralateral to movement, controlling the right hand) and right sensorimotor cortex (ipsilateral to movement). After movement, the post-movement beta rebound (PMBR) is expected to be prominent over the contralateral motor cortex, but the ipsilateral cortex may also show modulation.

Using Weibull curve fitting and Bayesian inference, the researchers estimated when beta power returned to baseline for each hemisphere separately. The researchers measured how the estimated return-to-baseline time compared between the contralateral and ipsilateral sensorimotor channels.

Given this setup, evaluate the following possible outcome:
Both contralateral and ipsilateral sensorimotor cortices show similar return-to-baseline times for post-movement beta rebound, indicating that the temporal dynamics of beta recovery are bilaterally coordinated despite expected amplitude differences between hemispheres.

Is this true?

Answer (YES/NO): NO